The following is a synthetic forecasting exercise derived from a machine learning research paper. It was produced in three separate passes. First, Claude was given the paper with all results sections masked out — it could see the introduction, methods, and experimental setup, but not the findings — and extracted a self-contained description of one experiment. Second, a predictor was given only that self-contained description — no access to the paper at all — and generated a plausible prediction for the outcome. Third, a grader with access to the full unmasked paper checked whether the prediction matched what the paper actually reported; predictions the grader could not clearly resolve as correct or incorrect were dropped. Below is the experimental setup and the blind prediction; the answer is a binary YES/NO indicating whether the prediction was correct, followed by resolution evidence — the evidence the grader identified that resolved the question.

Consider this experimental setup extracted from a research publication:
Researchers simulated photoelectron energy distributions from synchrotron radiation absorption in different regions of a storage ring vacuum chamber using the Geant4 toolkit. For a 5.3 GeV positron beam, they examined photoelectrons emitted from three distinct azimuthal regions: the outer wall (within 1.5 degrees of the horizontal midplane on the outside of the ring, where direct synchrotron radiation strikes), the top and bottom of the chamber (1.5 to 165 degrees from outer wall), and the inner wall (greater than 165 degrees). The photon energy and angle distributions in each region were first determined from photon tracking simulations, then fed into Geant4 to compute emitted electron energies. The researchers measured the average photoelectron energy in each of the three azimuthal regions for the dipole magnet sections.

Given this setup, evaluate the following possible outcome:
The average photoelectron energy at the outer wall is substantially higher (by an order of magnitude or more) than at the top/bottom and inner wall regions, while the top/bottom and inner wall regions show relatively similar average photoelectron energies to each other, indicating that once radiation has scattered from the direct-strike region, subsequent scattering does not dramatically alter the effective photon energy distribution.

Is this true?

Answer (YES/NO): NO